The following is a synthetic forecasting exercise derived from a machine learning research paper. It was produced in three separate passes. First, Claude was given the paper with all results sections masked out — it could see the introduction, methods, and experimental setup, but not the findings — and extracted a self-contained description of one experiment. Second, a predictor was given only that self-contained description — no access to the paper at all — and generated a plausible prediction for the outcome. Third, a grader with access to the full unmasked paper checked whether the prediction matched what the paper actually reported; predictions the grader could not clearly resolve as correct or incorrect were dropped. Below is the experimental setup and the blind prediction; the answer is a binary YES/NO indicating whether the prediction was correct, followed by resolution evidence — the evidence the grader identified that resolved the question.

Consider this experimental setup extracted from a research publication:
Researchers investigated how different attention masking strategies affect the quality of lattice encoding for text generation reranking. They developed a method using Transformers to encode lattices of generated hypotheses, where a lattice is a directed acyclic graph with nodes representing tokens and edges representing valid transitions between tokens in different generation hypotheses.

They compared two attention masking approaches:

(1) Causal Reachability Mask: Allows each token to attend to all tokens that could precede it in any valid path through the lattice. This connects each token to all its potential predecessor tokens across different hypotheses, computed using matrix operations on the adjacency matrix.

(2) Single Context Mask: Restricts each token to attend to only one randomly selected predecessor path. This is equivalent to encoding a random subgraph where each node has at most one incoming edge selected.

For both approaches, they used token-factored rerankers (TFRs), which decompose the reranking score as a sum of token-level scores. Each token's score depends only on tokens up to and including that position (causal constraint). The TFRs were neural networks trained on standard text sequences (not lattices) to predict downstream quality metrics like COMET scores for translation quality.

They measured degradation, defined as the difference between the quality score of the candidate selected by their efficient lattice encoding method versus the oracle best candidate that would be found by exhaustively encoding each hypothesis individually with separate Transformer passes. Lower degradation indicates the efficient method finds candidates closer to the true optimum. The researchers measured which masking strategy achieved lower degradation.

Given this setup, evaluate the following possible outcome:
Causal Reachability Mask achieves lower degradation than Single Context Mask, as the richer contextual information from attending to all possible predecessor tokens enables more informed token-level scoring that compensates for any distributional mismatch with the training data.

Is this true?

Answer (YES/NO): NO